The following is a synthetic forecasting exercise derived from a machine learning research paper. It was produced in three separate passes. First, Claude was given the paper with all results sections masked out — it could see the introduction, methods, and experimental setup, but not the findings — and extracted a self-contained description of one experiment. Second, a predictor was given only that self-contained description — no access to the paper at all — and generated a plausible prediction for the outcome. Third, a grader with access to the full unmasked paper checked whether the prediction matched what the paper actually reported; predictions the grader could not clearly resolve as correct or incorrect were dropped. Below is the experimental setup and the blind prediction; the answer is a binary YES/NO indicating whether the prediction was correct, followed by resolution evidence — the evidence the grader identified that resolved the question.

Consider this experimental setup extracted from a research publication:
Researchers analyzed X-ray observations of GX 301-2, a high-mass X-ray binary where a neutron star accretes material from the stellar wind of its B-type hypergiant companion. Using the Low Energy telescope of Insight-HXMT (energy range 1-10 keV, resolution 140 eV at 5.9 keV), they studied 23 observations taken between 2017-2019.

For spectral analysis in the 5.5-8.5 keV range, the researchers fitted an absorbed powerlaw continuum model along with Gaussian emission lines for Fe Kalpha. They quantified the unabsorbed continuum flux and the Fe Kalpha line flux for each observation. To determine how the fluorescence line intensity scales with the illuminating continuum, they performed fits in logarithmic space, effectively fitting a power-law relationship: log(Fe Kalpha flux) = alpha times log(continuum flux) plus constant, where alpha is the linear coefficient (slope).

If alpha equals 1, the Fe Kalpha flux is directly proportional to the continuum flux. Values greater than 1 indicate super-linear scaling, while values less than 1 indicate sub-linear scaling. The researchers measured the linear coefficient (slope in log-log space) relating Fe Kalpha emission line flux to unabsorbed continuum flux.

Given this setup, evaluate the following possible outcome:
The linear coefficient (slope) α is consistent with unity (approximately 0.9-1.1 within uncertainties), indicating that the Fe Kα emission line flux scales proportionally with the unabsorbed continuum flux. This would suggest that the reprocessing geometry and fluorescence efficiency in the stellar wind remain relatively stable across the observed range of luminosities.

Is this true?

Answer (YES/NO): NO